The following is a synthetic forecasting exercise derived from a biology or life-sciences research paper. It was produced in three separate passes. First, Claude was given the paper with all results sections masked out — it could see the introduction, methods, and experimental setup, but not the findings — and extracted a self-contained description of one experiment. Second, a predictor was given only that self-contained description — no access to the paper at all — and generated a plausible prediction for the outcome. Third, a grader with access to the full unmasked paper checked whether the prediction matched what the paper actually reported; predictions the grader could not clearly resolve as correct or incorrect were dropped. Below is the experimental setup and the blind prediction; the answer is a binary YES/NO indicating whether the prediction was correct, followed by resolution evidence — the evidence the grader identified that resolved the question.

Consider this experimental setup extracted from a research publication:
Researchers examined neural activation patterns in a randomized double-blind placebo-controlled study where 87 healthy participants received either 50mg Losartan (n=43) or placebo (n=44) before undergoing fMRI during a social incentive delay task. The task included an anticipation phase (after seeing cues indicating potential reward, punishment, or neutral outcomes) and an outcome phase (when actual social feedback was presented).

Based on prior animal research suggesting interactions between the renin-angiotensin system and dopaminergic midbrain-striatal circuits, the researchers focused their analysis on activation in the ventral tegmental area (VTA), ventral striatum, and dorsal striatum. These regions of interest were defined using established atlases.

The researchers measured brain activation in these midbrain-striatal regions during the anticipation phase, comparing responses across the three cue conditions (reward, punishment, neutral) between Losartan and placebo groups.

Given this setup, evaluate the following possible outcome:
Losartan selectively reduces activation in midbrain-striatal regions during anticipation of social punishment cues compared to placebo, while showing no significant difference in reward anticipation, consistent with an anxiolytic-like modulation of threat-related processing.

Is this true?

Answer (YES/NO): NO